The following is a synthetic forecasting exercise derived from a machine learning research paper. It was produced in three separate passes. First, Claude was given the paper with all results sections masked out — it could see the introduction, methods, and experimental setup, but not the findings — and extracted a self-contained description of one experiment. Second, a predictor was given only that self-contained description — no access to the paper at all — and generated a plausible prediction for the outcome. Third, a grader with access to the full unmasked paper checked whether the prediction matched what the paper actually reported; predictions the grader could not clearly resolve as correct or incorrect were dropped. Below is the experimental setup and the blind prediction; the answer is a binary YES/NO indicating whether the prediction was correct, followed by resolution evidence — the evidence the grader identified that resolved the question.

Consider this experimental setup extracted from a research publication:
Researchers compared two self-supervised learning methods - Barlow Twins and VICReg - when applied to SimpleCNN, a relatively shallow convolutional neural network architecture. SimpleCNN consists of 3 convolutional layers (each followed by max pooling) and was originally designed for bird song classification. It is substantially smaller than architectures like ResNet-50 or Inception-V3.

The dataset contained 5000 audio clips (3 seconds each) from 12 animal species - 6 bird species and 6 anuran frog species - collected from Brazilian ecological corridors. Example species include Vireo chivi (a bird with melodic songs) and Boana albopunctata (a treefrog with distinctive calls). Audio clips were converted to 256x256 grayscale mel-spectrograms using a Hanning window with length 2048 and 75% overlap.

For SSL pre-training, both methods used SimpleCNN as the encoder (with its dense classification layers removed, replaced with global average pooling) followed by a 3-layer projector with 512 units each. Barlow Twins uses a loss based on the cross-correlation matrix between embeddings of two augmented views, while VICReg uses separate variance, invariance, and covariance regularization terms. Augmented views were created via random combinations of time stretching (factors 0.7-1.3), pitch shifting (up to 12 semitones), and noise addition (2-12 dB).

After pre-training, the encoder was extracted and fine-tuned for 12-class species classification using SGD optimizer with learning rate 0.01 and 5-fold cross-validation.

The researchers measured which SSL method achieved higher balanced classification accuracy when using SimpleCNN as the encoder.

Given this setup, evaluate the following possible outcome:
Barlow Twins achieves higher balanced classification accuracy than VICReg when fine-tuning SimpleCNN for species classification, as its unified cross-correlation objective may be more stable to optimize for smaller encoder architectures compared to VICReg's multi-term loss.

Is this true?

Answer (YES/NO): NO